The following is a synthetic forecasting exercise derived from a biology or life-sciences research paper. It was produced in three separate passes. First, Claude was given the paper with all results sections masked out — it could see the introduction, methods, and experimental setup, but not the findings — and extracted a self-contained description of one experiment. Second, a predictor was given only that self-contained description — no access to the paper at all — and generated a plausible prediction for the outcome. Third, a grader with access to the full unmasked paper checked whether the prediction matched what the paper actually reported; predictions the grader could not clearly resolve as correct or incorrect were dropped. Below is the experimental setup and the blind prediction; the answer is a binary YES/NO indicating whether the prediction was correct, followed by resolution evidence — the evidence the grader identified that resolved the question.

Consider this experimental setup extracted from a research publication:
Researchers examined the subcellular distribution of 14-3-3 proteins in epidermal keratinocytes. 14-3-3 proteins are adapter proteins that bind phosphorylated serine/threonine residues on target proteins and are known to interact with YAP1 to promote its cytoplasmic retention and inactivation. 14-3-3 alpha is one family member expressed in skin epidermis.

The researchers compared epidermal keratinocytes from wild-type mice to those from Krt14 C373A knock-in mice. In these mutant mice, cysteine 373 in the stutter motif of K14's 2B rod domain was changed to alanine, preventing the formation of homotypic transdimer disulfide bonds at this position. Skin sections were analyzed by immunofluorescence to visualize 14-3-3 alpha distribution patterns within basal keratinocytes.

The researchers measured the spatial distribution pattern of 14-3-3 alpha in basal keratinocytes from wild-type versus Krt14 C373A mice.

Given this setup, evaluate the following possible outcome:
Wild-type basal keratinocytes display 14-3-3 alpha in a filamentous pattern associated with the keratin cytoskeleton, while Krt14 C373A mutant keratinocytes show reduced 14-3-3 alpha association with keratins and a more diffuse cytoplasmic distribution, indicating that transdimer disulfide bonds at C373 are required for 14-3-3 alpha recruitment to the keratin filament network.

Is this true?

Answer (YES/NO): NO